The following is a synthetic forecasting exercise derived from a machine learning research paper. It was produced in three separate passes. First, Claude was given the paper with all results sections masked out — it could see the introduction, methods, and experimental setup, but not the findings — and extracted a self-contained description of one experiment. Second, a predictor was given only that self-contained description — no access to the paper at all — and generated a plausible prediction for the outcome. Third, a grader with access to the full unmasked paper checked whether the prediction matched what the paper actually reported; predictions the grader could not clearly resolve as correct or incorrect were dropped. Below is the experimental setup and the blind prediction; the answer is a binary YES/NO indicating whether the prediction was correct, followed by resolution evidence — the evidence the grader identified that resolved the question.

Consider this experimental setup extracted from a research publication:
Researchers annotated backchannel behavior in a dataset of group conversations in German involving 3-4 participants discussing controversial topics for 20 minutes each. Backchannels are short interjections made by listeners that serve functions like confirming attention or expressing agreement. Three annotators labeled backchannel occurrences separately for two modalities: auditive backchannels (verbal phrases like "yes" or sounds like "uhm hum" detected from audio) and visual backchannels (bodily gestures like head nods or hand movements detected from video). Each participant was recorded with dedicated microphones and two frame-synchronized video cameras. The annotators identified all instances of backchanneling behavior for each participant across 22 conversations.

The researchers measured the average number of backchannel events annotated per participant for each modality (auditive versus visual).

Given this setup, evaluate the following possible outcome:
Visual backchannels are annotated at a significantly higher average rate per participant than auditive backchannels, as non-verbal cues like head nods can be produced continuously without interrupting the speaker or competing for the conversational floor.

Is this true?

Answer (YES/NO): YES